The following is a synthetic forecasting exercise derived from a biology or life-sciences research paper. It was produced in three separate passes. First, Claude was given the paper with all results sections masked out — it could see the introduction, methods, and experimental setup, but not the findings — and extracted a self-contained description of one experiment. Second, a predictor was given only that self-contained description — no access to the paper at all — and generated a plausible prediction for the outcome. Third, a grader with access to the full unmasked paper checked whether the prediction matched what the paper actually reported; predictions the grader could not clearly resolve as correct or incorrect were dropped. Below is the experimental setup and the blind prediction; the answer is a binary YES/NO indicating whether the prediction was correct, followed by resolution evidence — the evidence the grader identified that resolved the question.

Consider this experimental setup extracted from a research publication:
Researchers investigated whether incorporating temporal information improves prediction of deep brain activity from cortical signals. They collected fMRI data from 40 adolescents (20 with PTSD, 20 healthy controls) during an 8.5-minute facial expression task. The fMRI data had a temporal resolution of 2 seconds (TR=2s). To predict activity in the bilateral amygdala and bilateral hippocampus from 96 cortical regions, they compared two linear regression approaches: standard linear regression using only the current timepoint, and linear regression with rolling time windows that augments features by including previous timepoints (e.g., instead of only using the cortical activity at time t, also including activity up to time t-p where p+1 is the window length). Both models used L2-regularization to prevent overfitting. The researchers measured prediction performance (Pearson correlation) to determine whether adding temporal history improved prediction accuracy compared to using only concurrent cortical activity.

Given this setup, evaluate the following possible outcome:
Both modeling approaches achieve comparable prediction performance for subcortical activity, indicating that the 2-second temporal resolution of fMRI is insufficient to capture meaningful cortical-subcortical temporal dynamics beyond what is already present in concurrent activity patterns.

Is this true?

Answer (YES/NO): NO